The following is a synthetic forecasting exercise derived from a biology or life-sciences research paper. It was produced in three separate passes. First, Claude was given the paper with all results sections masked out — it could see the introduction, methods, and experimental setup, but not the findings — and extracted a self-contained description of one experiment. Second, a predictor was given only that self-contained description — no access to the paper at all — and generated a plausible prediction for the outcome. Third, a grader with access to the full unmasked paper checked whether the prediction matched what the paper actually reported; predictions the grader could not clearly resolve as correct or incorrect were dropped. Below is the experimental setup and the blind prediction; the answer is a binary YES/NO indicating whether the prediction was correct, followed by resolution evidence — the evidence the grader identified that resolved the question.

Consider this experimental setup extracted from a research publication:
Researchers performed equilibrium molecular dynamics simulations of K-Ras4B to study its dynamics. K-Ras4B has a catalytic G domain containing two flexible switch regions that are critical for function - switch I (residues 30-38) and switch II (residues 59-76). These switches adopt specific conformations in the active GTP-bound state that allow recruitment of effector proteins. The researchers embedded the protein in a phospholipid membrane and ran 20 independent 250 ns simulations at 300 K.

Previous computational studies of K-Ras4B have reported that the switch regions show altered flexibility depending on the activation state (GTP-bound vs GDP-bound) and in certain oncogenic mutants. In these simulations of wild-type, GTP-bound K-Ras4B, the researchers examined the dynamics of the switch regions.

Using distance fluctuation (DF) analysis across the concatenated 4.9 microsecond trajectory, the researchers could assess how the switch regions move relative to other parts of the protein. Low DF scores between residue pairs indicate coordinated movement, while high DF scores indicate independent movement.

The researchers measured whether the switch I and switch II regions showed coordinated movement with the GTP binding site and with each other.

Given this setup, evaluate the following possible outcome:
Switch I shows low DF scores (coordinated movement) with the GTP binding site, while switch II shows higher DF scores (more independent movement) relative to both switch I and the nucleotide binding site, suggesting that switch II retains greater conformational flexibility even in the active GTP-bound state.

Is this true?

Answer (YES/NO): NO